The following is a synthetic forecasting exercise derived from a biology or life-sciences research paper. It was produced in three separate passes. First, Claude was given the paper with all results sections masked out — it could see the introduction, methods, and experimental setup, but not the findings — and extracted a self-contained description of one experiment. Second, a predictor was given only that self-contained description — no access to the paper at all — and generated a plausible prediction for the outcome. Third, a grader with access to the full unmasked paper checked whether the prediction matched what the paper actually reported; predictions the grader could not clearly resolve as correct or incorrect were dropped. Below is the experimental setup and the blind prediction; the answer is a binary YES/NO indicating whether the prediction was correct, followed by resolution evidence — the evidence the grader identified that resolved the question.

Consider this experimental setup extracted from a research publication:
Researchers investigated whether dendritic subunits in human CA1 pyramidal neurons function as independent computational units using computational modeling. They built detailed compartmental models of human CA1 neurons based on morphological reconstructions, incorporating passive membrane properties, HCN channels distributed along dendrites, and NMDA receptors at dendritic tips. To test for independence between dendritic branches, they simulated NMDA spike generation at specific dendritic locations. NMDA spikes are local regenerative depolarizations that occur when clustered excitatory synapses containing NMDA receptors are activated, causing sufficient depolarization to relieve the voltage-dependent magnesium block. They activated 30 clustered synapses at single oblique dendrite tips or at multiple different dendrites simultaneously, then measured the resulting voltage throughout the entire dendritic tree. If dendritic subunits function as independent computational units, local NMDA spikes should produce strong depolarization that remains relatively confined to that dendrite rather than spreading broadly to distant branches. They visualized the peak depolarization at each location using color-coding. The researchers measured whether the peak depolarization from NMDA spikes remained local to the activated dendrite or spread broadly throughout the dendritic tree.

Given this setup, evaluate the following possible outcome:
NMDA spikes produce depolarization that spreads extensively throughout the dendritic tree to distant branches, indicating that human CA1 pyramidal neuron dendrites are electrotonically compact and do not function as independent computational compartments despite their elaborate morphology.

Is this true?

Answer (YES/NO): NO